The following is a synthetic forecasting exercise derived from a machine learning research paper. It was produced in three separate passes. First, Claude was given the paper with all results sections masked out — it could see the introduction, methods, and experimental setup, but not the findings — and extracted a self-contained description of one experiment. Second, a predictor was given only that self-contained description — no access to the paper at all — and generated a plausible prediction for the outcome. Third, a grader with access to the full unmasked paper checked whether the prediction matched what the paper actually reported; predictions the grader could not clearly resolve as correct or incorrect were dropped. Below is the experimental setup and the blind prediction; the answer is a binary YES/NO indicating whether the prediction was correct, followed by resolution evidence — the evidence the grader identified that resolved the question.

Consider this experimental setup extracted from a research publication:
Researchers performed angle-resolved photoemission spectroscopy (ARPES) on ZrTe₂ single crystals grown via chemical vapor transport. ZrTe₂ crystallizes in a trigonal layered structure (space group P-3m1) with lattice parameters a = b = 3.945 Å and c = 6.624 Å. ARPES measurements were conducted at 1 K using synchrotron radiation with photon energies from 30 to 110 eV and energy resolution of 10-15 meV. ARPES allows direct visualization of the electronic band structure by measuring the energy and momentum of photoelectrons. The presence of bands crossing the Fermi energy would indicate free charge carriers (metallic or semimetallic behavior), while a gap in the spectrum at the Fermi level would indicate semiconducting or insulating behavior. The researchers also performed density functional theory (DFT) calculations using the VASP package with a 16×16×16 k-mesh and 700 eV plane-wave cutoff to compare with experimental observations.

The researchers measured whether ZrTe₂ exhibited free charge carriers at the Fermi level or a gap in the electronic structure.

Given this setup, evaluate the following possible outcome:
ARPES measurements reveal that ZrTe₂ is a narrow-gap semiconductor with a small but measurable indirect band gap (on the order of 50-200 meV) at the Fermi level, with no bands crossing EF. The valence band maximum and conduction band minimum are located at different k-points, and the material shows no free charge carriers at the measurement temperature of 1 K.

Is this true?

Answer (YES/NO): NO